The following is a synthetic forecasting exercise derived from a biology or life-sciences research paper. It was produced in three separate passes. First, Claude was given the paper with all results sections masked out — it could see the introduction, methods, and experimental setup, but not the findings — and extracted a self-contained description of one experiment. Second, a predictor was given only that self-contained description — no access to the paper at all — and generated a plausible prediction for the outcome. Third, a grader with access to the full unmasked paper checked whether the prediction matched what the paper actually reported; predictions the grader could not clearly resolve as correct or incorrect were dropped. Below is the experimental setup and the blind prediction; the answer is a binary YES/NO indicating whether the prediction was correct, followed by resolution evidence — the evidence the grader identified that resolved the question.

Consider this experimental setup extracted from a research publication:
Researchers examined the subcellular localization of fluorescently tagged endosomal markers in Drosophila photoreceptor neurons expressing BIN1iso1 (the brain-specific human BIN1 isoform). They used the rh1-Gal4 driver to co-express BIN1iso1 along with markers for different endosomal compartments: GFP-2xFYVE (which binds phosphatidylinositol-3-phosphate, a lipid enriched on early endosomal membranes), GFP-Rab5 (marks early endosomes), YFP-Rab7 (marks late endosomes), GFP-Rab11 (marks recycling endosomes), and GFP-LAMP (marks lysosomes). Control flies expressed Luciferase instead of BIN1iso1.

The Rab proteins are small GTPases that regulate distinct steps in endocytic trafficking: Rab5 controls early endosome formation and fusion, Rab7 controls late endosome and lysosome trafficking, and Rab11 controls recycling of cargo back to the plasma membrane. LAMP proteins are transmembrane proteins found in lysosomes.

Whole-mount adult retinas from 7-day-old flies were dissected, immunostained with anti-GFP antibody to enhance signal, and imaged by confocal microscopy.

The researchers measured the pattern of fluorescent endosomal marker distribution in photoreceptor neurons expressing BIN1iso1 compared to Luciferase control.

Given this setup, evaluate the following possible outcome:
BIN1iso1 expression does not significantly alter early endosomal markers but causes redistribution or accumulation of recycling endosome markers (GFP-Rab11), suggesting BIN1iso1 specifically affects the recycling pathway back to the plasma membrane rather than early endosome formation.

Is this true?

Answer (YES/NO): NO